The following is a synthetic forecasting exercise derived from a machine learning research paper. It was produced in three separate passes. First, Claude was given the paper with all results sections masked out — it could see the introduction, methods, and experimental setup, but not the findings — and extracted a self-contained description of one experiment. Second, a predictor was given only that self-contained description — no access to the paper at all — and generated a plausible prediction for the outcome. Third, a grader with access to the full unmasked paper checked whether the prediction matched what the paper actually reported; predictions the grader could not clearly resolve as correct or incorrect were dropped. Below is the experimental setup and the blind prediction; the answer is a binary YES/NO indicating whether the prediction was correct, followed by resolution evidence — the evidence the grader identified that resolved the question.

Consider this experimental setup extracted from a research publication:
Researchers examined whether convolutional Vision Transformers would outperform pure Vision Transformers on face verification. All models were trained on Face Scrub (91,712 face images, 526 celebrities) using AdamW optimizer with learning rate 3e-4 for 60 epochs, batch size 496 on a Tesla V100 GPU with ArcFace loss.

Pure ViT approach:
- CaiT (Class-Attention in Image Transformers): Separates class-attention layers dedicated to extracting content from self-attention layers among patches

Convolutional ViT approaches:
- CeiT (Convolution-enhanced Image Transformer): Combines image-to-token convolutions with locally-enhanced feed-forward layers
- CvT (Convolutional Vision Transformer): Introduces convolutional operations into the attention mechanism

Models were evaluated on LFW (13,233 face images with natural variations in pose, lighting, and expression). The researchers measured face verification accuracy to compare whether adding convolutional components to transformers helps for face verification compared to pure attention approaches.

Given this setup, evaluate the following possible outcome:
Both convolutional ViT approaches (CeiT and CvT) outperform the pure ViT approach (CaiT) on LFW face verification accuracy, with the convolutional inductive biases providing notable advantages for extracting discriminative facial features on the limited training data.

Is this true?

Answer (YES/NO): NO